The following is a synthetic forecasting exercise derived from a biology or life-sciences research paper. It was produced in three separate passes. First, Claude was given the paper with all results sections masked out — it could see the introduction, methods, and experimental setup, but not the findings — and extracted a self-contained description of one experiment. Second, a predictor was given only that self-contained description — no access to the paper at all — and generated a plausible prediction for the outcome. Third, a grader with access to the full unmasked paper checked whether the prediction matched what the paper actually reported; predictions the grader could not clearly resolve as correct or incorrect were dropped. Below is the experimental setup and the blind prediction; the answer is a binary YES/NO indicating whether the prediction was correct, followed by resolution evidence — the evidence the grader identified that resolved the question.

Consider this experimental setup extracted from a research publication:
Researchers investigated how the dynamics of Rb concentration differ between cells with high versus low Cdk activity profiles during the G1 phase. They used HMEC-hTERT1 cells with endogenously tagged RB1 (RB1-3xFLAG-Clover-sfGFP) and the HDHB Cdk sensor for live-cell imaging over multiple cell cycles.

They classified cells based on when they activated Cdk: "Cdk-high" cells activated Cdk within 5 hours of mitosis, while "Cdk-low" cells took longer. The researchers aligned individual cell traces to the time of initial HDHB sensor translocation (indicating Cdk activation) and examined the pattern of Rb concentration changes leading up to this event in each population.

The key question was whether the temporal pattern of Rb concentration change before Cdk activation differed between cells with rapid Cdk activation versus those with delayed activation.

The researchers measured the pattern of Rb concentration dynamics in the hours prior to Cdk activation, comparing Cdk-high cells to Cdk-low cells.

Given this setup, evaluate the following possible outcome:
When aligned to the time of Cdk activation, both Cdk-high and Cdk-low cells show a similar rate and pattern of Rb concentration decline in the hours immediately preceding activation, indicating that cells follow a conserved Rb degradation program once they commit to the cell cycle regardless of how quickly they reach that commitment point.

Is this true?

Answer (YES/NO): NO